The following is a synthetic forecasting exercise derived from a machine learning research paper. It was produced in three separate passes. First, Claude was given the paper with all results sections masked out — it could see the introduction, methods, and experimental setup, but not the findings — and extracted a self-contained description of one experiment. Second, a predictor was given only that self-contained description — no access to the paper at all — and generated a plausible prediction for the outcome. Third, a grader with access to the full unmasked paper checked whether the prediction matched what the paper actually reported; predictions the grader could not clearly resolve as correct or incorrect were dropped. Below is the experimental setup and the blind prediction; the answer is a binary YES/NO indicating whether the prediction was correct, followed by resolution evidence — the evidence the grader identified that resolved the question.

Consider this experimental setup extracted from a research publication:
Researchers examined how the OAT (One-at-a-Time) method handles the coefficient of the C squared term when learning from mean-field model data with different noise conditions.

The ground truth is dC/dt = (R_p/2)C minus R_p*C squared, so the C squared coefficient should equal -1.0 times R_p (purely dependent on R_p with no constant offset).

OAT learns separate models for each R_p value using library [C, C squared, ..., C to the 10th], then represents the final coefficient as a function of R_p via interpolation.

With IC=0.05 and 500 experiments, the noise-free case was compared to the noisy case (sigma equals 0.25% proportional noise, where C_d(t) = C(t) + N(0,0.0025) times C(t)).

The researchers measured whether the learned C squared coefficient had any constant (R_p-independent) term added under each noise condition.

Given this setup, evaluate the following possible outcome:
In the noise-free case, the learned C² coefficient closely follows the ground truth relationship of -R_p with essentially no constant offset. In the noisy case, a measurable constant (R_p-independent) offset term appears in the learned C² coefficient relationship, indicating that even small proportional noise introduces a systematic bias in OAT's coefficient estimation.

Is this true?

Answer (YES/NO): YES